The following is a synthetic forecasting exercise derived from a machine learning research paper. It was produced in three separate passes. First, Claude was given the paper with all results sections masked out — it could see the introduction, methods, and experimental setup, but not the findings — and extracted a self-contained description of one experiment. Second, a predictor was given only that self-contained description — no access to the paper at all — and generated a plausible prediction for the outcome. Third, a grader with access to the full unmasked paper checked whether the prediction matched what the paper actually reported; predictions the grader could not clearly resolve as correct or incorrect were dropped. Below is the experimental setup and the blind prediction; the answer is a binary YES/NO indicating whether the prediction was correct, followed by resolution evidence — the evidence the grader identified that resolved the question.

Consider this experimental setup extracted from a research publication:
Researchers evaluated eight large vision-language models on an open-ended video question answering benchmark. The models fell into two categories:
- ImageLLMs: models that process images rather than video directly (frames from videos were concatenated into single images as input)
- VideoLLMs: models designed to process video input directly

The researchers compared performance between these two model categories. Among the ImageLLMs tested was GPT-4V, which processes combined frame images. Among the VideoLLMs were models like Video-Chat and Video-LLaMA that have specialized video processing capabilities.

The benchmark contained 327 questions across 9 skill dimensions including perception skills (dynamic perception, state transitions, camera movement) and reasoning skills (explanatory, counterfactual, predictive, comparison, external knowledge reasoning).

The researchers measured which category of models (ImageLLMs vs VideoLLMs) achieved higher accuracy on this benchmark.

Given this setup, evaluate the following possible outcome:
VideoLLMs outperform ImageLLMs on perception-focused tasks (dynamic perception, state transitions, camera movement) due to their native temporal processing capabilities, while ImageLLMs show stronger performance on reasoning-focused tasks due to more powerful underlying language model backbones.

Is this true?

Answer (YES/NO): NO